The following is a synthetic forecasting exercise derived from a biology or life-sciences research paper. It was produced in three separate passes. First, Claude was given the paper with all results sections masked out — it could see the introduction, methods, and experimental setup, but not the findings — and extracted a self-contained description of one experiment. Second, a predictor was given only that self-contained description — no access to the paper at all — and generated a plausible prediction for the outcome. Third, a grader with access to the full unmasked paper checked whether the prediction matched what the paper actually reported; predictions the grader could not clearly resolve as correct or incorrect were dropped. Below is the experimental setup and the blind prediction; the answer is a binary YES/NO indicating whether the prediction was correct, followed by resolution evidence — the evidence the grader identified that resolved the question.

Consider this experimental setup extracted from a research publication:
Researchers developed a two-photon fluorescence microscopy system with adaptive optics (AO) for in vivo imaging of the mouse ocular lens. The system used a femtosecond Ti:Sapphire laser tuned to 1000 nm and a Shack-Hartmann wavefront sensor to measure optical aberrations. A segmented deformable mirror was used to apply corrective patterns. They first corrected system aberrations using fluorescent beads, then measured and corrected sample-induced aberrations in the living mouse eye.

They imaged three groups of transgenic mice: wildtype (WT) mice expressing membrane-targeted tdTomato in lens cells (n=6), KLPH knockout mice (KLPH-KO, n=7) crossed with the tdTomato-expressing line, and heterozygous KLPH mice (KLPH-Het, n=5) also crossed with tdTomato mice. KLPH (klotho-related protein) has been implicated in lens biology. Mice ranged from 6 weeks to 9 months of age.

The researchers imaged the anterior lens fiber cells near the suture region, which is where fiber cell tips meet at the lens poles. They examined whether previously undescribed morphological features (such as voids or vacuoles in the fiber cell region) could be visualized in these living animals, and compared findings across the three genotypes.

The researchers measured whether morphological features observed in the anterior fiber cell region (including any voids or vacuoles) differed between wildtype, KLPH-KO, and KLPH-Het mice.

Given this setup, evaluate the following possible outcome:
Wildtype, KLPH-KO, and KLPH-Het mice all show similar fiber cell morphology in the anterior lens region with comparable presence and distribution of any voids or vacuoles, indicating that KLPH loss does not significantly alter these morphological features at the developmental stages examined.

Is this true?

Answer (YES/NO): YES